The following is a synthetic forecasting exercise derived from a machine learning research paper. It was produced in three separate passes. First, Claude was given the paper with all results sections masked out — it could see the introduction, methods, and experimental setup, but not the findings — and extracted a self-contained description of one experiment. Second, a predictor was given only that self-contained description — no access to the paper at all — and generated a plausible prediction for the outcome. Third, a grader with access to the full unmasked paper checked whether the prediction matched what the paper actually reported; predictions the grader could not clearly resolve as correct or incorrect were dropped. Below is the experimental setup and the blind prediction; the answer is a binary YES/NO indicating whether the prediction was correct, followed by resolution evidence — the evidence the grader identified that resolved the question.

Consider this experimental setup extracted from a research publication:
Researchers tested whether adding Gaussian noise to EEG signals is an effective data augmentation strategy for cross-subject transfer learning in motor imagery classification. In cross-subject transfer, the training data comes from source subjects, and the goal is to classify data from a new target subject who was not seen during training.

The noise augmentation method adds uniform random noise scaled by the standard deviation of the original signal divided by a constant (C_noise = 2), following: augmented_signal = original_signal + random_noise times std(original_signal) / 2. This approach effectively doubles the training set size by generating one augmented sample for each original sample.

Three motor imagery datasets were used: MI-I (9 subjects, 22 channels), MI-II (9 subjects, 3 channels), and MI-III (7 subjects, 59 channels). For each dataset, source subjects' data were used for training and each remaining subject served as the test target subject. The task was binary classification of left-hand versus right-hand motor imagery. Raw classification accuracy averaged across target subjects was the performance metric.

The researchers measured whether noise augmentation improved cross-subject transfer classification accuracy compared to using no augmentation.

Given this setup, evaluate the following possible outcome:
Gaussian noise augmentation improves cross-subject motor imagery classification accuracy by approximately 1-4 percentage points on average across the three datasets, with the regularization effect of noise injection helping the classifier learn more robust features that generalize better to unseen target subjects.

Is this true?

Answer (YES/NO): NO